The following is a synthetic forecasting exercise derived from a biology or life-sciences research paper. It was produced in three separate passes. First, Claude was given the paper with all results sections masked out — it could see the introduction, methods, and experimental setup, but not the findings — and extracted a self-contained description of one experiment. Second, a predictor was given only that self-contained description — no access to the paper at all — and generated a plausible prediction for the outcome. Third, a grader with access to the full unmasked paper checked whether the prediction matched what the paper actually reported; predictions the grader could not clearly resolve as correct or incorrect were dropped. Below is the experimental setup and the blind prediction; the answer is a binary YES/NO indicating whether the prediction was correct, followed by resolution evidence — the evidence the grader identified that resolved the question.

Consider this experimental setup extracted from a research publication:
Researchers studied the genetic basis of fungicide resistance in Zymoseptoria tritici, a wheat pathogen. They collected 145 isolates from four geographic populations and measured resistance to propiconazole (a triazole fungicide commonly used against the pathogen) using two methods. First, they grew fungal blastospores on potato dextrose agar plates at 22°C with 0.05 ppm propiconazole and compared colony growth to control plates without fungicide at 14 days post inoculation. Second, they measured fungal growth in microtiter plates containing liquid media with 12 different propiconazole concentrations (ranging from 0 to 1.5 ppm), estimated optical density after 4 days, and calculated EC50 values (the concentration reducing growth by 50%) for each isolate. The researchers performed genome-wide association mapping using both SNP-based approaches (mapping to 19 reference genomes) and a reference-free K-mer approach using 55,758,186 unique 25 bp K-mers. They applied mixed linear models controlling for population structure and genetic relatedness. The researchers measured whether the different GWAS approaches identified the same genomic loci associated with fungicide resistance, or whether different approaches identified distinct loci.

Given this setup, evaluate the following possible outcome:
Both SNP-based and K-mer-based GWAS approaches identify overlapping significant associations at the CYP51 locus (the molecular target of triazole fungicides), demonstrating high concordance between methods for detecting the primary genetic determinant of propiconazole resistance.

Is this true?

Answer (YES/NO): YES